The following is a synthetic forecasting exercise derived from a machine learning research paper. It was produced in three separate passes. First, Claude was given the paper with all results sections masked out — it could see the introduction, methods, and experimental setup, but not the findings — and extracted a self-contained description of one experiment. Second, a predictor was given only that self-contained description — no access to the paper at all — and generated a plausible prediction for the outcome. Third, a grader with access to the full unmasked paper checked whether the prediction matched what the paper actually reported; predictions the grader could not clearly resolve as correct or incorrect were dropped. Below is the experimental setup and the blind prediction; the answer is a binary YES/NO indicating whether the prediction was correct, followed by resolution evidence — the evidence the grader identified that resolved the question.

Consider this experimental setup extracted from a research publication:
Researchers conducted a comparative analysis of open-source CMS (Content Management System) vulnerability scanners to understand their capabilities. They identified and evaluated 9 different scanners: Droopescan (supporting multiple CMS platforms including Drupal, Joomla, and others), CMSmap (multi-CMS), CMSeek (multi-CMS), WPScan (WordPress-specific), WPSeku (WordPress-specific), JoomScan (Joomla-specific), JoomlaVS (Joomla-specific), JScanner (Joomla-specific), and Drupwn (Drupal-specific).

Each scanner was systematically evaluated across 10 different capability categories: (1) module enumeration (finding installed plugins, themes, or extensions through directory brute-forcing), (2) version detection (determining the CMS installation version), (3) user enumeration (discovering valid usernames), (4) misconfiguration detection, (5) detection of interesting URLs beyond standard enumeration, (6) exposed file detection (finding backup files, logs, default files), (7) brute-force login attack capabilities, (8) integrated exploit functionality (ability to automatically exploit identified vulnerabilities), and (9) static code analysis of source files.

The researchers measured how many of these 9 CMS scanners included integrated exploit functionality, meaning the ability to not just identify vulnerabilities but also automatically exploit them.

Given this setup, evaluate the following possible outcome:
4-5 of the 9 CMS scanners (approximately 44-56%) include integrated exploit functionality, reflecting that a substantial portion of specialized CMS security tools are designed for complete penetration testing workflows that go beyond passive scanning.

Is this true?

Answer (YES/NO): NO